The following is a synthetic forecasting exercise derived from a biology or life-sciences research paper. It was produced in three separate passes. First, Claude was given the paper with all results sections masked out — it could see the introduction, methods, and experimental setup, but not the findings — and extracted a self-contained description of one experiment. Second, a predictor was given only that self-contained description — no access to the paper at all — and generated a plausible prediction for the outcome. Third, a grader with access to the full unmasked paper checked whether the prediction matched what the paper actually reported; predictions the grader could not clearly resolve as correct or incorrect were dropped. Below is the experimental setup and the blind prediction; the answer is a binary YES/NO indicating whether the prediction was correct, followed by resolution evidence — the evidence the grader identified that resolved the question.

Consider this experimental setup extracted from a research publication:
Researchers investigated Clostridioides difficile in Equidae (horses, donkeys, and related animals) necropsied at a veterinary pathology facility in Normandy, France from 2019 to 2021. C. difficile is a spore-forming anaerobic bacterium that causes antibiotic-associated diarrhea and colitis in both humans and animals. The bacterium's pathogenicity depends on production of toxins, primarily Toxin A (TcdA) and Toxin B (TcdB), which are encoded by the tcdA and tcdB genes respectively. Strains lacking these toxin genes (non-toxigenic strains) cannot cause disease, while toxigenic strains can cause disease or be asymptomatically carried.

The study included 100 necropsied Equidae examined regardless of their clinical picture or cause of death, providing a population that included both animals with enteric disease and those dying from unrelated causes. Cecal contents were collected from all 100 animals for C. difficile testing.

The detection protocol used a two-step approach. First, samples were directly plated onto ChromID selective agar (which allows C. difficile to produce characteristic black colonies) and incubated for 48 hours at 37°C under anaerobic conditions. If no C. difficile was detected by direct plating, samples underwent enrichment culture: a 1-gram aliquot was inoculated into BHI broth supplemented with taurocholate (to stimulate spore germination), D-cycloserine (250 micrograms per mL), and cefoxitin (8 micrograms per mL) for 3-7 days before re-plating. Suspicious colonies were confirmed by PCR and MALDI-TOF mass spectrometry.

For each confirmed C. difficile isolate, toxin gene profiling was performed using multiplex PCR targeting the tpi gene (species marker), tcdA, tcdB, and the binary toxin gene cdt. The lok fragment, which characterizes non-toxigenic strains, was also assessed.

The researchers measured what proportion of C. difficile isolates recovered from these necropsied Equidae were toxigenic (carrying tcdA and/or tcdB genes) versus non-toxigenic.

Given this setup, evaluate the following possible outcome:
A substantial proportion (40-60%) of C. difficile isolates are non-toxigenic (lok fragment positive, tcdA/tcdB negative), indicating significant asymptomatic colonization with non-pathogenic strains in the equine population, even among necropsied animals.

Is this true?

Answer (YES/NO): NO